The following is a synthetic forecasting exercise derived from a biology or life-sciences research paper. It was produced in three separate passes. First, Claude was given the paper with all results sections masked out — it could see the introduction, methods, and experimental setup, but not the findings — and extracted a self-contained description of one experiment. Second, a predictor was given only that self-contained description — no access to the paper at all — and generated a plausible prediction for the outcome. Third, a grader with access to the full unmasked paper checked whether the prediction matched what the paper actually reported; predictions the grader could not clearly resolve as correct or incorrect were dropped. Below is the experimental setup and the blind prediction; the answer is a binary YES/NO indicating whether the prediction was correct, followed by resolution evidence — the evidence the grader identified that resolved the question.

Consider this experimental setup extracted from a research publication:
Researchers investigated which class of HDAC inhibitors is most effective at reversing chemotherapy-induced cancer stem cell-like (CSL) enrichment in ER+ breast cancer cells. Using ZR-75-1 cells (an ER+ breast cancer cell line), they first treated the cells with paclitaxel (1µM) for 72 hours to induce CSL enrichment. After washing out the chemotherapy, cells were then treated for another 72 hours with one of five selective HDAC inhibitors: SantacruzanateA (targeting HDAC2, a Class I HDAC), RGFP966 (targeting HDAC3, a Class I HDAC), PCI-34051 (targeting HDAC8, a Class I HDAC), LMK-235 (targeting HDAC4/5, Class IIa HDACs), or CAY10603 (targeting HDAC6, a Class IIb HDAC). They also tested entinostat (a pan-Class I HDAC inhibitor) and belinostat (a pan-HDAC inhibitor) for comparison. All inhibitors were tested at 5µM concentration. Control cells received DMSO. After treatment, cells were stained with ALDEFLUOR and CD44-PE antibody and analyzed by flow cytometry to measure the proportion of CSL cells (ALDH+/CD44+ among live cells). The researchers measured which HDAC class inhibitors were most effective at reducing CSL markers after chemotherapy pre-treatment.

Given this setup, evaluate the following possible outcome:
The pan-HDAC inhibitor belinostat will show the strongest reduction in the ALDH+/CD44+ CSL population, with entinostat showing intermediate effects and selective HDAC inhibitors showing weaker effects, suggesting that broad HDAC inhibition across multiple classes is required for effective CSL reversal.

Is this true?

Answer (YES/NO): NO